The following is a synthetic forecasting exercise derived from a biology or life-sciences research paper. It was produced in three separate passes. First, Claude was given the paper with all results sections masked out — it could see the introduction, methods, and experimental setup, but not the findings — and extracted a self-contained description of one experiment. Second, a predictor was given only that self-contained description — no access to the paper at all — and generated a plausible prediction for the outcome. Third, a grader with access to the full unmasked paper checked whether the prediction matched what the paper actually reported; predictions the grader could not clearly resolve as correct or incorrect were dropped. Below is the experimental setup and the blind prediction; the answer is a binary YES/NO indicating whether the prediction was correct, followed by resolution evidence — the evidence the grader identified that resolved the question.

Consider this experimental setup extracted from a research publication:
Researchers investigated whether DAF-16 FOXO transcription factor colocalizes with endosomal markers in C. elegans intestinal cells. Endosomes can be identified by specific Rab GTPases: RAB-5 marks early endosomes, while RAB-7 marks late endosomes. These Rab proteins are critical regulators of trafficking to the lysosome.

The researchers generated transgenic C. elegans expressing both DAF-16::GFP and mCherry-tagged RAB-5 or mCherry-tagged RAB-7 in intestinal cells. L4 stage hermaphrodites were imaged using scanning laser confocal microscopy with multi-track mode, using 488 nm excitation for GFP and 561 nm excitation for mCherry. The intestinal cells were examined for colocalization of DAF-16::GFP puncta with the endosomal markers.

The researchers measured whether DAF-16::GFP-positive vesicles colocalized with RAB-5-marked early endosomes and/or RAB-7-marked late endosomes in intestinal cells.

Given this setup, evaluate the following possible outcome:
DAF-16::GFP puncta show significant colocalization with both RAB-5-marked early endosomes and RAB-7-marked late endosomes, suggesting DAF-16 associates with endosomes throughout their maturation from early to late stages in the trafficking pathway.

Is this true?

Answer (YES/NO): NO